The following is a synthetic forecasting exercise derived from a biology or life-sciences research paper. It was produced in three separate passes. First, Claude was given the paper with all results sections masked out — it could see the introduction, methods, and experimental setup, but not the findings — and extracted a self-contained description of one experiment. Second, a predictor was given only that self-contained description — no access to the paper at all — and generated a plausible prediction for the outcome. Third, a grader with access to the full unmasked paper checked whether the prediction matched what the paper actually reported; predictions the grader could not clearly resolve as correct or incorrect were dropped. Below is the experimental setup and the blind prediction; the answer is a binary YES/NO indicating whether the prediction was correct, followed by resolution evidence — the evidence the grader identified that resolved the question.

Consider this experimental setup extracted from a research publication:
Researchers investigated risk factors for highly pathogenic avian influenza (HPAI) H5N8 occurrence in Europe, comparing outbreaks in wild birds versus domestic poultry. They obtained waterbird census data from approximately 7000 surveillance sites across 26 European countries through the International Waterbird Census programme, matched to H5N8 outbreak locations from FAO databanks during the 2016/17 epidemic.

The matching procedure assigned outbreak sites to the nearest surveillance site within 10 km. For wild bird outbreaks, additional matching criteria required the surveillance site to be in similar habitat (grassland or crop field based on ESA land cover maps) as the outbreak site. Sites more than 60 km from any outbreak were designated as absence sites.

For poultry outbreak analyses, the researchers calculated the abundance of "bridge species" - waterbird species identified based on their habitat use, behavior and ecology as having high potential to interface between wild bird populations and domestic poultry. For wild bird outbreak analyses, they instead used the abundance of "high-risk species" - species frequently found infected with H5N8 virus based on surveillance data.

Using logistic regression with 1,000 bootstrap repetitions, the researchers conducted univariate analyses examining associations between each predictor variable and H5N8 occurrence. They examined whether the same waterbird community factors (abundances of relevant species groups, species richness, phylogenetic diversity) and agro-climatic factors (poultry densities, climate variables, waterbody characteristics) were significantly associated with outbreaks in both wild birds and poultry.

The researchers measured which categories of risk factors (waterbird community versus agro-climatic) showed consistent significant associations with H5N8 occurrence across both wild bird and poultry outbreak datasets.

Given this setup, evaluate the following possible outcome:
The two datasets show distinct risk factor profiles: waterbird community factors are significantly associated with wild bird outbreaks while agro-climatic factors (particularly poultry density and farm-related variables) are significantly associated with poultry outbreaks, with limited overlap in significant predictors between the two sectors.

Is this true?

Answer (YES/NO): YES